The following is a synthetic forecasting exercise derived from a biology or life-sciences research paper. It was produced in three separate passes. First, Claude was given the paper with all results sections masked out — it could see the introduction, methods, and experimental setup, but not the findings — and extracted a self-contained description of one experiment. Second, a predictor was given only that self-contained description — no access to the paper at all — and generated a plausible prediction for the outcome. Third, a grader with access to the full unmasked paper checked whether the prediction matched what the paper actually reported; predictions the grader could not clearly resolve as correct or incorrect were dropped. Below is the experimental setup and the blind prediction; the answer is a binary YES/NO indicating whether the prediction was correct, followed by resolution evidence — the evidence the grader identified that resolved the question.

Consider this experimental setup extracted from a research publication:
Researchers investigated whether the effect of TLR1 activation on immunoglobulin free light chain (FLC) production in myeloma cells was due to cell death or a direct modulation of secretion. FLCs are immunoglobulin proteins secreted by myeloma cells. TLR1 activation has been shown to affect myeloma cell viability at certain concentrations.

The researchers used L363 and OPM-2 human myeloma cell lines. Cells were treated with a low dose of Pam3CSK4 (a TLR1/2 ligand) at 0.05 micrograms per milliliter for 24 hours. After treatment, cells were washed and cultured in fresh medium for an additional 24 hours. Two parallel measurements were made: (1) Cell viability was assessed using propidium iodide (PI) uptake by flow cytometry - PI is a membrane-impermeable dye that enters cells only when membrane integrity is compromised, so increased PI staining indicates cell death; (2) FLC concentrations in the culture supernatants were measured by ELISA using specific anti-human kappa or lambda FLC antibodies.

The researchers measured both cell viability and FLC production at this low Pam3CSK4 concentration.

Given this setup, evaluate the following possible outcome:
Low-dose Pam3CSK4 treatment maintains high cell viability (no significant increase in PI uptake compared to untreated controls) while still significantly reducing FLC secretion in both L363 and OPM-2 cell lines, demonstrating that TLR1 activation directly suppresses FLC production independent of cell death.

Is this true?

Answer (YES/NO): YES